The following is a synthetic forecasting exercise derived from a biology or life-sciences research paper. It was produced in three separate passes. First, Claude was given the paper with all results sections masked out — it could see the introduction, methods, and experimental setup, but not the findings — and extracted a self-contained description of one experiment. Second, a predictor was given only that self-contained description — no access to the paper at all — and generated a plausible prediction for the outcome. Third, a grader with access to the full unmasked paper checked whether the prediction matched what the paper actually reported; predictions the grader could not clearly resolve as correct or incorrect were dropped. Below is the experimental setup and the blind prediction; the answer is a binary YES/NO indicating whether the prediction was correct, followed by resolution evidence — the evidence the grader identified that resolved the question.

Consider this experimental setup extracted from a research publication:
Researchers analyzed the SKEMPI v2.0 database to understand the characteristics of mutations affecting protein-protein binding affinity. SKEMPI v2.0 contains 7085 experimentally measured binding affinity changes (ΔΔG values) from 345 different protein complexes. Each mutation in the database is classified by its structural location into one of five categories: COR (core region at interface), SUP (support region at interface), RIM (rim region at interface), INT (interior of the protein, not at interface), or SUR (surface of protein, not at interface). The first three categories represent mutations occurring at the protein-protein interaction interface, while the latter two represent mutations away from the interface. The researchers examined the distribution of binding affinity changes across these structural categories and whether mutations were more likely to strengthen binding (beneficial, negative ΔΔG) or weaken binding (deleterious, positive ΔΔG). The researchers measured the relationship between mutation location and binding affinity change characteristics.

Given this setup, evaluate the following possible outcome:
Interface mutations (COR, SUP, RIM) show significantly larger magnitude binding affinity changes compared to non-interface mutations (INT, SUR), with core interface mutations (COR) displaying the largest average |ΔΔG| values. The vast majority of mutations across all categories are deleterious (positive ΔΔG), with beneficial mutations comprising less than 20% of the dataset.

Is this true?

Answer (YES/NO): NO